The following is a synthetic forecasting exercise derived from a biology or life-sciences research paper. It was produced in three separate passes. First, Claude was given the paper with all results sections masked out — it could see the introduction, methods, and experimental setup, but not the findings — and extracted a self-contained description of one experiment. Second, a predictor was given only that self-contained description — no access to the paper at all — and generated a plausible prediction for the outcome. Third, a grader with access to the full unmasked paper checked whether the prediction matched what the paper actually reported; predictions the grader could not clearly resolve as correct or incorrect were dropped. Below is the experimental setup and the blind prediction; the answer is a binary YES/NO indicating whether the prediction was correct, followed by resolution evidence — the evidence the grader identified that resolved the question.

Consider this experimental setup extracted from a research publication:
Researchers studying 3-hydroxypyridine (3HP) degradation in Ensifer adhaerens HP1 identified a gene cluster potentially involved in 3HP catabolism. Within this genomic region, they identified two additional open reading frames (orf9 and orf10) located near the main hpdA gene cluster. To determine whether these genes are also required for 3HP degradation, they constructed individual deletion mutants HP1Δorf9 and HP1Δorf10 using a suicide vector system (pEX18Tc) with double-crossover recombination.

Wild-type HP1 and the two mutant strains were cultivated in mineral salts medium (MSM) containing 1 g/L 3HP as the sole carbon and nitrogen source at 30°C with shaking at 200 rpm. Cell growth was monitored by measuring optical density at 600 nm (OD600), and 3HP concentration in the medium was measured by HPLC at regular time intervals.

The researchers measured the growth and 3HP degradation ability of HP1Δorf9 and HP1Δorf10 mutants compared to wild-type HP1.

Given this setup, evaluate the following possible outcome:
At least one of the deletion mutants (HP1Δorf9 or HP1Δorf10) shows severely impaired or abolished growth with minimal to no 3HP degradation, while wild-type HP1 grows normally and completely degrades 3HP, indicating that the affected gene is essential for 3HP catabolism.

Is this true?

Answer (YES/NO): YES